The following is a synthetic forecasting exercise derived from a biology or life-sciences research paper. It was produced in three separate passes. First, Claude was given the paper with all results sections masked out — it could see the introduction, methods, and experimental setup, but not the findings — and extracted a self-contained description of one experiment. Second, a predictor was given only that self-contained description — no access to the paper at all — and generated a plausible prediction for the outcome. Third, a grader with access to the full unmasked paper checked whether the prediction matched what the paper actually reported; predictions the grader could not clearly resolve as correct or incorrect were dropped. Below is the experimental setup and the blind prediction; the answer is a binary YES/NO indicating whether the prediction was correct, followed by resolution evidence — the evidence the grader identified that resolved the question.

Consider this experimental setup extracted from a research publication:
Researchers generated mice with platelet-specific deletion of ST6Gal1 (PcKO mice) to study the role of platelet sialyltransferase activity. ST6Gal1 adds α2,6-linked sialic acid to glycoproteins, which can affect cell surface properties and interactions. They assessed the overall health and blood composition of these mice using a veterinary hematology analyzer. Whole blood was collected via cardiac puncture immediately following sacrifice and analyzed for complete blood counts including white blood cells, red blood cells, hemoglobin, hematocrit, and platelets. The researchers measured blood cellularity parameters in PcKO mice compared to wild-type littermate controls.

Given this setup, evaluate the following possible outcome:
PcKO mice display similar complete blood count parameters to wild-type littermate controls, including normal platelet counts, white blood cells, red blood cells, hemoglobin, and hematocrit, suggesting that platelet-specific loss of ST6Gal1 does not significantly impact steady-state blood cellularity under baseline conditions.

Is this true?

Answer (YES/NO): YES